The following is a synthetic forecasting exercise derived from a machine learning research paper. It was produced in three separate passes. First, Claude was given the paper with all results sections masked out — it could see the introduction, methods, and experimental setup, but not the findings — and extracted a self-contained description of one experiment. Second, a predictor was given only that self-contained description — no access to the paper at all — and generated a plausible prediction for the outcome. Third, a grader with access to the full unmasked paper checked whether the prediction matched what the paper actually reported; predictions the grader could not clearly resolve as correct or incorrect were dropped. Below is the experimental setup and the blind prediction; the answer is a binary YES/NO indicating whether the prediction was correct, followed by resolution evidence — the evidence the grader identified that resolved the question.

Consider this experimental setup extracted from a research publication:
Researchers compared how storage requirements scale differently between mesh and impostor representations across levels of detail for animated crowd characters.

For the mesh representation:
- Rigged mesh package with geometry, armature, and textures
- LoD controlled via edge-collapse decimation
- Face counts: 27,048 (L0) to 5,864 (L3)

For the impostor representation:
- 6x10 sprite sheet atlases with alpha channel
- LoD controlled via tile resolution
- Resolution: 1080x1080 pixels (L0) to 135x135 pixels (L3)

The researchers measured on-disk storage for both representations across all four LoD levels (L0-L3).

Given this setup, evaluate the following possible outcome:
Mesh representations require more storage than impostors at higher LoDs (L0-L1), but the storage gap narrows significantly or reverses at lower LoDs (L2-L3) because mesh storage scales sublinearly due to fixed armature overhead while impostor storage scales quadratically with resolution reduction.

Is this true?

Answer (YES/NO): NO